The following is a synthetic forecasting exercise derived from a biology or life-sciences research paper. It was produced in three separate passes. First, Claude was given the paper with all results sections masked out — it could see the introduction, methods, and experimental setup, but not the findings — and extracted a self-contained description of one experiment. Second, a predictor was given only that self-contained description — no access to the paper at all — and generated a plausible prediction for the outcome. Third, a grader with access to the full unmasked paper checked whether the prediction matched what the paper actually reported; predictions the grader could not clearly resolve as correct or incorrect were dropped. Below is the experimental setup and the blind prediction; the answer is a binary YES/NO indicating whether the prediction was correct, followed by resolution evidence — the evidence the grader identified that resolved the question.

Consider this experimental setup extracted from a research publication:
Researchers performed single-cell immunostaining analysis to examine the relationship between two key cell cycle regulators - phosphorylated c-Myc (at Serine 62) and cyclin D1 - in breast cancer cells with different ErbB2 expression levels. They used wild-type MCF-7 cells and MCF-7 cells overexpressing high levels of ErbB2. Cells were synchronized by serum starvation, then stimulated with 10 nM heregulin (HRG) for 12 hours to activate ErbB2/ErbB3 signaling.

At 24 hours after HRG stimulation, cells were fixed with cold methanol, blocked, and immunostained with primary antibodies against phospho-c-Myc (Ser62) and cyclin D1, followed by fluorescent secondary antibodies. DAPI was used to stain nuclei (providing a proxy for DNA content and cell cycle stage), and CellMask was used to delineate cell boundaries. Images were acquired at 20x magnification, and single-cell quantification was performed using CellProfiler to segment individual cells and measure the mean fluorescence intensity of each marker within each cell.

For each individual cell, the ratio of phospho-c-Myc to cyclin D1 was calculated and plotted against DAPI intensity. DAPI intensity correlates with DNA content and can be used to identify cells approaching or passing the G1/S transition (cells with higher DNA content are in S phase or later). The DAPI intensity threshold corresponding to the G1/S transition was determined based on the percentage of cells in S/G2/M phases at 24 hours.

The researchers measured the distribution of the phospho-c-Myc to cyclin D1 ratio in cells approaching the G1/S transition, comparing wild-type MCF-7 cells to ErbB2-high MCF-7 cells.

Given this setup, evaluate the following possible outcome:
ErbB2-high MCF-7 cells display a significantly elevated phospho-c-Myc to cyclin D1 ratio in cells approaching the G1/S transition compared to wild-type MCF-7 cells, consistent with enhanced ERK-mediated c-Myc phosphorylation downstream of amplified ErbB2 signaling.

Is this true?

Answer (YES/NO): YES